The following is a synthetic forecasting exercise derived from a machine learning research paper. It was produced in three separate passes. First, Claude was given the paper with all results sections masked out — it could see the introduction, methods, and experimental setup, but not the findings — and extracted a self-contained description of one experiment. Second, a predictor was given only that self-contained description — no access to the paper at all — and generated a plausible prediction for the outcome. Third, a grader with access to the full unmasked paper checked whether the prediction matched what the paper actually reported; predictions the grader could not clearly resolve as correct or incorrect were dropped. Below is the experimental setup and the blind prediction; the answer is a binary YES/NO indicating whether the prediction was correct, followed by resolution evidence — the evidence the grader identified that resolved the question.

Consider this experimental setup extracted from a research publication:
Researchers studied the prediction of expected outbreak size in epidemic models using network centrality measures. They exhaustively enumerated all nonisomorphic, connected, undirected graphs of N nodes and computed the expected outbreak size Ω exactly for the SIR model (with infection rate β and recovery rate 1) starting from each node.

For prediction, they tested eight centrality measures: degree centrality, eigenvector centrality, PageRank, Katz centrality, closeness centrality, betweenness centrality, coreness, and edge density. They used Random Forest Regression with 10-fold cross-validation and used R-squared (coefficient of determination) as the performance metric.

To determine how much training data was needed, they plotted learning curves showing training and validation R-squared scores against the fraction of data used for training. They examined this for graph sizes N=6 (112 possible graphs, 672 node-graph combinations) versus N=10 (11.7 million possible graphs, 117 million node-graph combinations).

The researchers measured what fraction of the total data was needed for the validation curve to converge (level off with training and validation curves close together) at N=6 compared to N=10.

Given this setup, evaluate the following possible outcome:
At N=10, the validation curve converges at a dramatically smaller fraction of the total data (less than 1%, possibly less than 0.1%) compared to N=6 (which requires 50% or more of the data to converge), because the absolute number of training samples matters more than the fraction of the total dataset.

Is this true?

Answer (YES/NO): NO